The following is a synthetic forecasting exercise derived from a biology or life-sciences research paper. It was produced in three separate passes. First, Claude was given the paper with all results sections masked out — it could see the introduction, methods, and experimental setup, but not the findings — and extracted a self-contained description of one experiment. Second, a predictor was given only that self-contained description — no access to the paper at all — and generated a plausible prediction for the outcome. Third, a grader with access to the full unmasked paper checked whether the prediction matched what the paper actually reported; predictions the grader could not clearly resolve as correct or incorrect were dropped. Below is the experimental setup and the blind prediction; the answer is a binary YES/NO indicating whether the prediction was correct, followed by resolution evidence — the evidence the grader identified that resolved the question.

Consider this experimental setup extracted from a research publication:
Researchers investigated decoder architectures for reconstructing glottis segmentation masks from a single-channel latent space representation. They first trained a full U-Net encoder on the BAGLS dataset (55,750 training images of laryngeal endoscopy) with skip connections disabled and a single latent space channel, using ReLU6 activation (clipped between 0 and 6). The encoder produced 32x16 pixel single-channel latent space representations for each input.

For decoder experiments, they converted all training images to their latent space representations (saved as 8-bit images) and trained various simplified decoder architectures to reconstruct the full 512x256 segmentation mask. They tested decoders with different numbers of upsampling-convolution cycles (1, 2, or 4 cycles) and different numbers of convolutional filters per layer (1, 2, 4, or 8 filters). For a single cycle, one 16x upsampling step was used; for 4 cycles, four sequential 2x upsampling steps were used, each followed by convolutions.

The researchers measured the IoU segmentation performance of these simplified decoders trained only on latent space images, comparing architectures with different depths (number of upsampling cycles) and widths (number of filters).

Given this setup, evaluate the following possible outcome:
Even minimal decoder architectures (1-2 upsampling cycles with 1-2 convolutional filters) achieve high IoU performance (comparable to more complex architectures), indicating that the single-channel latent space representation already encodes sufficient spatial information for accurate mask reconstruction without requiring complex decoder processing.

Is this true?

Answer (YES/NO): NO